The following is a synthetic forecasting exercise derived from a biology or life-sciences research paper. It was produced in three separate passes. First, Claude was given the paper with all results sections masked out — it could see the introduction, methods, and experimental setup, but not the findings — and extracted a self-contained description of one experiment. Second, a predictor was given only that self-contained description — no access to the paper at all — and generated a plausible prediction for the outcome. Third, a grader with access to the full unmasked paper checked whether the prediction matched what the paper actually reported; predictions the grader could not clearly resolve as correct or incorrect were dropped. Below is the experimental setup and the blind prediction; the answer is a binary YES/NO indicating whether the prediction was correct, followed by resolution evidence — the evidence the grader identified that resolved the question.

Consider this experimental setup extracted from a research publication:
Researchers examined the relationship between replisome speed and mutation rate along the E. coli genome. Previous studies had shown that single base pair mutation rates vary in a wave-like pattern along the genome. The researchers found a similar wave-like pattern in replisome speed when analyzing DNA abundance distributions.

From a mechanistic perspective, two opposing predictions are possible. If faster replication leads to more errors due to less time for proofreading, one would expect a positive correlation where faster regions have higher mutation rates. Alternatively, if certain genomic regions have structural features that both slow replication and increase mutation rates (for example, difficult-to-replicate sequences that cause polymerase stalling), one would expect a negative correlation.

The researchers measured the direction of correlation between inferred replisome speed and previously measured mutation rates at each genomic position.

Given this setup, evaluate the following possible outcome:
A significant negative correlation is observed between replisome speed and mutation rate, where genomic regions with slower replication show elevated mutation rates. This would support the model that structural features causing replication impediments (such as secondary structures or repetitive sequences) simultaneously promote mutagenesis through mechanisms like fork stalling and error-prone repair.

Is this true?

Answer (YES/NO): NO